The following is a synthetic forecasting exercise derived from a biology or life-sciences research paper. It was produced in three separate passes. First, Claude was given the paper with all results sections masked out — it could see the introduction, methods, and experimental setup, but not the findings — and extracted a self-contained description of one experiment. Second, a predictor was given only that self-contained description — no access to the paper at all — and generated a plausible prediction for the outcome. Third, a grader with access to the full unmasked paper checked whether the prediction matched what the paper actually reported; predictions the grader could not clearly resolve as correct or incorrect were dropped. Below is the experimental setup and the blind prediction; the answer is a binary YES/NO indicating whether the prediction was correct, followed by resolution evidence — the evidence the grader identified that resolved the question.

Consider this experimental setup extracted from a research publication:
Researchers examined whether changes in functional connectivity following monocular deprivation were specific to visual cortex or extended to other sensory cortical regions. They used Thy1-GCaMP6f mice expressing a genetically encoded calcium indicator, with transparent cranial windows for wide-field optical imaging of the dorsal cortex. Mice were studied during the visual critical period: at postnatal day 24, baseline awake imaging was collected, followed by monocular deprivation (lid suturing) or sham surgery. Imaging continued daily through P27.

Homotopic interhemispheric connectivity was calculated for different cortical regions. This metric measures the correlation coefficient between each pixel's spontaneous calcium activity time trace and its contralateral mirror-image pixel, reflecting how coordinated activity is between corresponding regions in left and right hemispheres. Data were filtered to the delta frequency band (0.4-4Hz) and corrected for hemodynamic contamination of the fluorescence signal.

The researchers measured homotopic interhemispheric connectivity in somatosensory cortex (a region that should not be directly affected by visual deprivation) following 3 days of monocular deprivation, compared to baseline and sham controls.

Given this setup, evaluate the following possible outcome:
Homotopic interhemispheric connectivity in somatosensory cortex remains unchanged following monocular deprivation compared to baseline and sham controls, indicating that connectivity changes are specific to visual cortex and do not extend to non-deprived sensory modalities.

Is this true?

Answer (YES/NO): NO